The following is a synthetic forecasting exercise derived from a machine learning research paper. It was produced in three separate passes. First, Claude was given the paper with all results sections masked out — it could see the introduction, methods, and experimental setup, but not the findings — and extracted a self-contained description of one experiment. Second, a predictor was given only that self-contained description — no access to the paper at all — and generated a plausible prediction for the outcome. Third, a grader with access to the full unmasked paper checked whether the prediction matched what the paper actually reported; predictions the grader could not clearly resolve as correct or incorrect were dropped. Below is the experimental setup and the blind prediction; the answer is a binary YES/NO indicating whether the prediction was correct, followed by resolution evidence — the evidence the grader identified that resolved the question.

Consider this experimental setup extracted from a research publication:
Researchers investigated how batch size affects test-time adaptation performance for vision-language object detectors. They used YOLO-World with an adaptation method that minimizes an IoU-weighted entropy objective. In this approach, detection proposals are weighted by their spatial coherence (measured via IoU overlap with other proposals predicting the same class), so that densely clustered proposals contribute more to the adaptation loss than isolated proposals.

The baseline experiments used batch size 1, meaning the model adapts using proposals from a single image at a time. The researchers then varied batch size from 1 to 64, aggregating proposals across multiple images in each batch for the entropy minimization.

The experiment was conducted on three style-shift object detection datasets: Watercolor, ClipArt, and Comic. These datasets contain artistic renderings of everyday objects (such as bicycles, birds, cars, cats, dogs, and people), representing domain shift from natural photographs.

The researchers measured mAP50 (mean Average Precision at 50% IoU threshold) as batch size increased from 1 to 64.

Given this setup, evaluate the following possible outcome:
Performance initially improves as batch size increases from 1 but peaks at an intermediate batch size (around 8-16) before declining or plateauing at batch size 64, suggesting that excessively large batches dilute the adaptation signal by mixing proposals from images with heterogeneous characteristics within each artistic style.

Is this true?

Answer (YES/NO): NO